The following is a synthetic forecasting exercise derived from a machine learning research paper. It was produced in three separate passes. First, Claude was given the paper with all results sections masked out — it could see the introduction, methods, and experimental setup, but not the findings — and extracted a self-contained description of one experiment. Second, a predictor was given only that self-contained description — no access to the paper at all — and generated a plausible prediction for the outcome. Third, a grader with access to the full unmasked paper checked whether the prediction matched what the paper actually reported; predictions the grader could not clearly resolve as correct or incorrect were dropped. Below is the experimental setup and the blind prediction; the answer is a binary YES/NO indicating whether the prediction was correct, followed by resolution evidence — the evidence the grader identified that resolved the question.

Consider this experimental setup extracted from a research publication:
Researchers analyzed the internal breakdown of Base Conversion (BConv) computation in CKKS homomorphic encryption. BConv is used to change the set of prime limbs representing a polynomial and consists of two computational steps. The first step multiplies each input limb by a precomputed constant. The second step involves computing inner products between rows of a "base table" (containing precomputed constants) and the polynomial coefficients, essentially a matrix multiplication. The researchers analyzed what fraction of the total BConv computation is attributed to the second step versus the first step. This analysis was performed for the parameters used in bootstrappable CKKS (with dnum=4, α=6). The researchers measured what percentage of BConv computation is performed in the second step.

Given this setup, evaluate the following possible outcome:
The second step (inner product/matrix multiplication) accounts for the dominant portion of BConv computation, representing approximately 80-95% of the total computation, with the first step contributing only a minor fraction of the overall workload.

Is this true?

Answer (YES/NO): NO